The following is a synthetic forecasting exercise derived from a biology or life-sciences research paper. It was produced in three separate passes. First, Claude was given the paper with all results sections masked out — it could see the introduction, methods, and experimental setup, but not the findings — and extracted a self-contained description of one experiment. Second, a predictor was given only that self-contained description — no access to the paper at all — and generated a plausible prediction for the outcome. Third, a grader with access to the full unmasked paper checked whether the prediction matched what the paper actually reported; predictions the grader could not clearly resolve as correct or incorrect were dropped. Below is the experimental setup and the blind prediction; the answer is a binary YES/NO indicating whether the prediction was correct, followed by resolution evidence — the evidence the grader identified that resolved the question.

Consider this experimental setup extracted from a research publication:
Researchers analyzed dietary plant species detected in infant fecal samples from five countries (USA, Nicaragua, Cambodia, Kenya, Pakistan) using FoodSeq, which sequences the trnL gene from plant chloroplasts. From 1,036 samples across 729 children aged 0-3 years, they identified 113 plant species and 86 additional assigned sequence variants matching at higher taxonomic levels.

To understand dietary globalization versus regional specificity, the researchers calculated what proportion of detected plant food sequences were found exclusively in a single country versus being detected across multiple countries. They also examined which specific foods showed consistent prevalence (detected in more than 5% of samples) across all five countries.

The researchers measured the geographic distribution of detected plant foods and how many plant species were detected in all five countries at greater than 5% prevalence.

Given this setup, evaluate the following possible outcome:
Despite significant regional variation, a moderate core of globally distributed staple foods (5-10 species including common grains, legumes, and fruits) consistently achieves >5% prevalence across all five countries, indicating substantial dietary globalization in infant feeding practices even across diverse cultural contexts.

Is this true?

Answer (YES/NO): NO